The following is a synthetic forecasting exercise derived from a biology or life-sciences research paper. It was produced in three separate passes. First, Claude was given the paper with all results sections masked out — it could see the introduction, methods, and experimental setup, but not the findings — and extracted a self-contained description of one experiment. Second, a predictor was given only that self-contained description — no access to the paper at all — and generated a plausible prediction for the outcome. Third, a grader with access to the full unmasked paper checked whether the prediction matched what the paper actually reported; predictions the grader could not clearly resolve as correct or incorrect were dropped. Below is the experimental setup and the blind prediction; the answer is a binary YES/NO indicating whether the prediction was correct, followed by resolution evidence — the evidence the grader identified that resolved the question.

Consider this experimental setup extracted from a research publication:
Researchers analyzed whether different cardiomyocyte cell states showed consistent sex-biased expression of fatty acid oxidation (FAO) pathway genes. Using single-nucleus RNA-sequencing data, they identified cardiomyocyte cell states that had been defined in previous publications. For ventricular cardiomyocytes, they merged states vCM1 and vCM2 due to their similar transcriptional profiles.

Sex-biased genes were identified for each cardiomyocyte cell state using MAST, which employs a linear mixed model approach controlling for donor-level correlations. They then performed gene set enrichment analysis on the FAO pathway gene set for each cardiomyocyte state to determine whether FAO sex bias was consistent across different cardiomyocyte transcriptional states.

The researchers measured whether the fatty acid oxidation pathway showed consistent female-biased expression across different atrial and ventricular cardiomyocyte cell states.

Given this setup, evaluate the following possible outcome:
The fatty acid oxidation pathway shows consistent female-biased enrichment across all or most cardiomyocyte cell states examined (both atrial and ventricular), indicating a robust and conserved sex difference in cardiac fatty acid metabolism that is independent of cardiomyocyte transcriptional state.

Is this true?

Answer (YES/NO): YES